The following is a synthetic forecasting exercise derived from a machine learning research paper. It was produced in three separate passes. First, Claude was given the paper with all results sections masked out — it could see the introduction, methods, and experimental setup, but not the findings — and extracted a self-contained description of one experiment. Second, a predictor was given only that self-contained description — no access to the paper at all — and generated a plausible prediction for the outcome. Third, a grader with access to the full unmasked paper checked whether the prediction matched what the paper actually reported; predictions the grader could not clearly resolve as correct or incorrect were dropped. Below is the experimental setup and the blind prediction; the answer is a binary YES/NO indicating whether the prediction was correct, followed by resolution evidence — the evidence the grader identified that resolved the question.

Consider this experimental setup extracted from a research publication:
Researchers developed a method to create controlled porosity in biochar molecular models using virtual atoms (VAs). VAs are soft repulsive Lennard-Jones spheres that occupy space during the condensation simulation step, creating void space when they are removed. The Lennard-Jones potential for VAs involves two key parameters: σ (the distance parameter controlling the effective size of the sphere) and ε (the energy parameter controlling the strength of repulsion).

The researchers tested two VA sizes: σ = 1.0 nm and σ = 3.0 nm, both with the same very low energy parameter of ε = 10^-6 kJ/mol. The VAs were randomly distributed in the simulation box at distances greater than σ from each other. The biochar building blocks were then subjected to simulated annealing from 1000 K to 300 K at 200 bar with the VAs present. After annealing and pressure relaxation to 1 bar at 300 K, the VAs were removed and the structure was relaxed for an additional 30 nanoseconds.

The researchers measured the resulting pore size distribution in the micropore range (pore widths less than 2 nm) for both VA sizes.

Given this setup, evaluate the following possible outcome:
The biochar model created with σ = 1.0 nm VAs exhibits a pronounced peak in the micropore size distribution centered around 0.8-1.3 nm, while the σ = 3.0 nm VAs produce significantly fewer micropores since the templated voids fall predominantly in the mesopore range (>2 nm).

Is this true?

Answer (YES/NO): NO